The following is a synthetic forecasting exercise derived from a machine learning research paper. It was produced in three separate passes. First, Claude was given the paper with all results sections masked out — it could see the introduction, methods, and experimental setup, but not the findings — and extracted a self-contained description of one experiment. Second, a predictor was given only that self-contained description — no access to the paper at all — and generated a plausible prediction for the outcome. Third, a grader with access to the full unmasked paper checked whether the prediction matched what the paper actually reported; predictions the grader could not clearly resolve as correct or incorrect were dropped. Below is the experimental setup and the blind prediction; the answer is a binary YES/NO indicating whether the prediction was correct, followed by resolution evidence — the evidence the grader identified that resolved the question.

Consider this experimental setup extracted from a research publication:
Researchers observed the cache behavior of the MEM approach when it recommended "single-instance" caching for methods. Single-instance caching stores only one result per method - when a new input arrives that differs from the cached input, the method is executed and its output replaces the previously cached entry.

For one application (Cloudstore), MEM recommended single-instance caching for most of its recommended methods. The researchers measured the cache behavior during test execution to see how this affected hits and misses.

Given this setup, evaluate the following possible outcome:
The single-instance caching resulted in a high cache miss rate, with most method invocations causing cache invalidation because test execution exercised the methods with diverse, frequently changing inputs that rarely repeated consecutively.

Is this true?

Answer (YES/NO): YES